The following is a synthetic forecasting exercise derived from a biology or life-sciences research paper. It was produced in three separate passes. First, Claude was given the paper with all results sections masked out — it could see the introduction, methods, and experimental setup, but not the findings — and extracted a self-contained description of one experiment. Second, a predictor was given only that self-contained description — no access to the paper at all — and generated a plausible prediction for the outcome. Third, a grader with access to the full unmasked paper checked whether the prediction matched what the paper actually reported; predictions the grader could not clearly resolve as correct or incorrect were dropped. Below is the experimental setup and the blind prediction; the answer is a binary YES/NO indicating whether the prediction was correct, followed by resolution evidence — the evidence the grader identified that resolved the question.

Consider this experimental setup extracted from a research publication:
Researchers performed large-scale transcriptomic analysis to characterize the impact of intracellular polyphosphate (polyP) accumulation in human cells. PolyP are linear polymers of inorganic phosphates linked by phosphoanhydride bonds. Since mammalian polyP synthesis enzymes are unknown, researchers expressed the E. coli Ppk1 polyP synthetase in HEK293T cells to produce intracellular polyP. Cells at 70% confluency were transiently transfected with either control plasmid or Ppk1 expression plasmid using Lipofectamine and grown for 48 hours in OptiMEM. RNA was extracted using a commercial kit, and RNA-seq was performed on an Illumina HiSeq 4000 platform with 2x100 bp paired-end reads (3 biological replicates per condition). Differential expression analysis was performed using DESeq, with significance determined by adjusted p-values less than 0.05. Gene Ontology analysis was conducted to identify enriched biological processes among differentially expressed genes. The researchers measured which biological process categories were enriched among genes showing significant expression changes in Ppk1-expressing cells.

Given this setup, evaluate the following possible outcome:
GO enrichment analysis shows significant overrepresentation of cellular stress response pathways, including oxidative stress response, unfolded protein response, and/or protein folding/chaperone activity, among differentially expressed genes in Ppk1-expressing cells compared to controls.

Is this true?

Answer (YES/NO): NO